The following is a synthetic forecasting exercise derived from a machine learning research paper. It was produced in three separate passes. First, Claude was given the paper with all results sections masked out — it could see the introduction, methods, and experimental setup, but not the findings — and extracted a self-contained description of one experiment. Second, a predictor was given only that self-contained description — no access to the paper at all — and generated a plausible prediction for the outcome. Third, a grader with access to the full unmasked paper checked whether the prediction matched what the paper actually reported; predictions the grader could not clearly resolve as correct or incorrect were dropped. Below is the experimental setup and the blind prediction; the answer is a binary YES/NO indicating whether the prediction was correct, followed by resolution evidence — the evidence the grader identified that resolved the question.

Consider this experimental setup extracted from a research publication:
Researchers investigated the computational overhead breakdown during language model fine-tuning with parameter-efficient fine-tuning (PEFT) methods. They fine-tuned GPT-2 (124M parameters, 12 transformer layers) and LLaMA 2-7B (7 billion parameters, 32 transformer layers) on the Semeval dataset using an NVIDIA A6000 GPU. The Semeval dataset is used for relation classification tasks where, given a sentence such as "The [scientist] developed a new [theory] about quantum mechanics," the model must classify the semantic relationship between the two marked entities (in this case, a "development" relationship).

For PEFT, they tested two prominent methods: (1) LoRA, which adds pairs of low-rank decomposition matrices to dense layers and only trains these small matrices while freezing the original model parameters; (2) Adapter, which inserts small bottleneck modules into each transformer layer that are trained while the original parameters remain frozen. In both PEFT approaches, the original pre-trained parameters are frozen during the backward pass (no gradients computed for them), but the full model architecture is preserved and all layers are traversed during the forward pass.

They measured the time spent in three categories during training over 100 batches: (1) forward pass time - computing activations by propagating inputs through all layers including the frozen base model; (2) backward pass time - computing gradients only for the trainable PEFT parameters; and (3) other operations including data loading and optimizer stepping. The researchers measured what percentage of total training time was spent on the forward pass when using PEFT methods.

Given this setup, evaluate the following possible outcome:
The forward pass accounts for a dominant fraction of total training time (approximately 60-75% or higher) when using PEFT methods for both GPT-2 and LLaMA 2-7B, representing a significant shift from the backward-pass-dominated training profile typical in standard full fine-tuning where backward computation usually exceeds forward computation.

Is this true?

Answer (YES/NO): NO